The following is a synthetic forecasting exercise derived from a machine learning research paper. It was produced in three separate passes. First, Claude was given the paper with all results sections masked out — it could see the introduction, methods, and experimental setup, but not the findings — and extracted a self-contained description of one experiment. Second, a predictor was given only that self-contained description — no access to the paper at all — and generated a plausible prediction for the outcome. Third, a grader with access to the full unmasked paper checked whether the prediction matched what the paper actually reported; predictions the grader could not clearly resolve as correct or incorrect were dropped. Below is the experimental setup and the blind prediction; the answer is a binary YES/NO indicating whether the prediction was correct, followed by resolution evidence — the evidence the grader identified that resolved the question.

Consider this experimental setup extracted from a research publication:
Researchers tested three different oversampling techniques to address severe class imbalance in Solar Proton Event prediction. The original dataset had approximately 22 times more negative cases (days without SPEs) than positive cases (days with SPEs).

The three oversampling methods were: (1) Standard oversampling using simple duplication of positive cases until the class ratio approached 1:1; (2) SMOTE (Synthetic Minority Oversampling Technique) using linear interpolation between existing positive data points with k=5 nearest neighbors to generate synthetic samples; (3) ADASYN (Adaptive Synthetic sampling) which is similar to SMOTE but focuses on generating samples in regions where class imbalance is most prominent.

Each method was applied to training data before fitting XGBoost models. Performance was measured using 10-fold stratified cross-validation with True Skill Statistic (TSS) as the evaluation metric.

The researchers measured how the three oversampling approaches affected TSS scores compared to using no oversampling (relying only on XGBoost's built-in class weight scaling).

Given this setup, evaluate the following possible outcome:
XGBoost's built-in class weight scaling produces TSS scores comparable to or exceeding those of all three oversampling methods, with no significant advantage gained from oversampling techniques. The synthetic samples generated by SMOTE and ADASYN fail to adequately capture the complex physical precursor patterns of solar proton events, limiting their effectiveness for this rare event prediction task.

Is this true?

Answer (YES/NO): NO